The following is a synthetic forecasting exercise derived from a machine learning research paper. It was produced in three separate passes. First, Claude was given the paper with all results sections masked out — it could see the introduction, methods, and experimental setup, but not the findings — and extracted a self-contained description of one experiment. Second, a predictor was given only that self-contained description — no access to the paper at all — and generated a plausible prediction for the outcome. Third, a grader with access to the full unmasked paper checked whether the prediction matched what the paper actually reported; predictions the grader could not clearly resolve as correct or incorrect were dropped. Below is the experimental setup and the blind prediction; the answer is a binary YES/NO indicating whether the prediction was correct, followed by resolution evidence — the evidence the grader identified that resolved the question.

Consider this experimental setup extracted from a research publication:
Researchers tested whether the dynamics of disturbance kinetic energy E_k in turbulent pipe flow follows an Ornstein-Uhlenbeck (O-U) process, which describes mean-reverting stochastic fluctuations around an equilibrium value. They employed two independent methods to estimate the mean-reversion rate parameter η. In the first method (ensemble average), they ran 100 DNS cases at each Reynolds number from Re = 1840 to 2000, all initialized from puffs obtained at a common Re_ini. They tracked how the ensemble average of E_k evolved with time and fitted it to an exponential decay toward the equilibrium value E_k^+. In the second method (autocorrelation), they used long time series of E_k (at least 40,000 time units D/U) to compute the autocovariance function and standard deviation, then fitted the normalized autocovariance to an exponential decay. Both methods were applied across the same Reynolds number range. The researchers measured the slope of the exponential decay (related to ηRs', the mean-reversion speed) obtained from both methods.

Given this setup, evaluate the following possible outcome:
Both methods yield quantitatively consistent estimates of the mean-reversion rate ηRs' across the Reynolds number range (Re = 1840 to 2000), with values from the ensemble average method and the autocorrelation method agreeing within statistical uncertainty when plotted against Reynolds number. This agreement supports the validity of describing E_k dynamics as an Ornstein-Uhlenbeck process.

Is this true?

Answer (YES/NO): YES